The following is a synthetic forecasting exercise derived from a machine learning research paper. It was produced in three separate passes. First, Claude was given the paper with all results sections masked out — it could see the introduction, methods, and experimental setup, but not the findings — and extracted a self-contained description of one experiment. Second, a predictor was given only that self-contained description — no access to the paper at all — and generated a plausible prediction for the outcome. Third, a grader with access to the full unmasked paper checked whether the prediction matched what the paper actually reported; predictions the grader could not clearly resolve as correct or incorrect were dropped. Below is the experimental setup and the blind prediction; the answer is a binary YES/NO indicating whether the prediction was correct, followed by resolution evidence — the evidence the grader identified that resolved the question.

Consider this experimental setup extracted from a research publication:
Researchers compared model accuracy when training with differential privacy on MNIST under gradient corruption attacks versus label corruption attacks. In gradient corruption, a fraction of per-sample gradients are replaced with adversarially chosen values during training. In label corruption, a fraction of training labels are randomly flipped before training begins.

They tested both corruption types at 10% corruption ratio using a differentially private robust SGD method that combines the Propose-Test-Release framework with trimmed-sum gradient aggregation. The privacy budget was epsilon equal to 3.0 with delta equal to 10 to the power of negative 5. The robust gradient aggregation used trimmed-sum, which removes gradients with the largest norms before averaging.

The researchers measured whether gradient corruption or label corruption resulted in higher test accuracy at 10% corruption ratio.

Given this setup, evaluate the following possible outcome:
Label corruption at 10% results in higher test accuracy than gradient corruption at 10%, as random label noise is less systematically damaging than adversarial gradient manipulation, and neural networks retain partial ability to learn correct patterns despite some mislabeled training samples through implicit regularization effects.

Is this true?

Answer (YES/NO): YES